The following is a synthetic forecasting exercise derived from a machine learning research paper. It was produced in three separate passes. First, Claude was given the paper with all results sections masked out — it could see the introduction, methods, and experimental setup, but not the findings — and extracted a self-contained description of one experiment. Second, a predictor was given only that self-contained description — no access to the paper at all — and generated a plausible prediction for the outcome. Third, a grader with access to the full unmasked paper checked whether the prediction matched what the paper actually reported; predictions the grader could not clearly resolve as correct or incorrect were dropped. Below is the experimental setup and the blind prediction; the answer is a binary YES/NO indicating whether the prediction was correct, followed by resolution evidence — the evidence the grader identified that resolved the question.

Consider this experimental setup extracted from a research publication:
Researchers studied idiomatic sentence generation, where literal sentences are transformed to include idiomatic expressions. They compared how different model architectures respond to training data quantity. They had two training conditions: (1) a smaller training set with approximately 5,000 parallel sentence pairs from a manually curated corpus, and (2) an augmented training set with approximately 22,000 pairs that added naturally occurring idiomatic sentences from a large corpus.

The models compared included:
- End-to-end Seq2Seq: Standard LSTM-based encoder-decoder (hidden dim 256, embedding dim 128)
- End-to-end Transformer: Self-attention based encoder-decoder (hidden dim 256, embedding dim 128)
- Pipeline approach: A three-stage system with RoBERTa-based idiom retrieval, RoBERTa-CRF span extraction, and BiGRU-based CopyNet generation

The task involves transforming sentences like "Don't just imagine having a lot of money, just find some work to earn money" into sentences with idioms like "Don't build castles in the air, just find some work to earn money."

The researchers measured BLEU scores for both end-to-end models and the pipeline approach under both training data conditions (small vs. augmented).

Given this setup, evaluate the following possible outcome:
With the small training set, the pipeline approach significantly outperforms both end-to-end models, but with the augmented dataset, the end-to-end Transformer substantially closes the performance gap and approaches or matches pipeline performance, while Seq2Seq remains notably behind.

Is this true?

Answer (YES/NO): NO